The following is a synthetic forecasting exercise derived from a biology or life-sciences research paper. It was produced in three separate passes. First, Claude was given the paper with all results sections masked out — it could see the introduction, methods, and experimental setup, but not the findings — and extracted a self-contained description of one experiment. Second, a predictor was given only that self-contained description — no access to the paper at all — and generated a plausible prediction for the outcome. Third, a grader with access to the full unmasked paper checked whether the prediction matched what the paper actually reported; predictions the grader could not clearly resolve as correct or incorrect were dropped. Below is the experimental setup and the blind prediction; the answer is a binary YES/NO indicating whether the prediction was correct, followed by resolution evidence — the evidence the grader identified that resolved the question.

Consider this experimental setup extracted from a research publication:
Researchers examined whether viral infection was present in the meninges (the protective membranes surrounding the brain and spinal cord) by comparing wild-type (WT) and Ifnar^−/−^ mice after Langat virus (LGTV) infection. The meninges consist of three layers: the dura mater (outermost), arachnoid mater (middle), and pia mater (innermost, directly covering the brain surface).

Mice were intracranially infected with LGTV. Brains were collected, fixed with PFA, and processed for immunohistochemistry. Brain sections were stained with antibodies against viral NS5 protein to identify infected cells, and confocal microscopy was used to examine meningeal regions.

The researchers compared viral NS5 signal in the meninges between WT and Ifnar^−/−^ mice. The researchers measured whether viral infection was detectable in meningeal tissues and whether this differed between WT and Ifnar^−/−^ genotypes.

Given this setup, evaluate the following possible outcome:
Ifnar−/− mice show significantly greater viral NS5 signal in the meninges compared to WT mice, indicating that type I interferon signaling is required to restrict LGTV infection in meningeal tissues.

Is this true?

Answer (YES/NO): YES